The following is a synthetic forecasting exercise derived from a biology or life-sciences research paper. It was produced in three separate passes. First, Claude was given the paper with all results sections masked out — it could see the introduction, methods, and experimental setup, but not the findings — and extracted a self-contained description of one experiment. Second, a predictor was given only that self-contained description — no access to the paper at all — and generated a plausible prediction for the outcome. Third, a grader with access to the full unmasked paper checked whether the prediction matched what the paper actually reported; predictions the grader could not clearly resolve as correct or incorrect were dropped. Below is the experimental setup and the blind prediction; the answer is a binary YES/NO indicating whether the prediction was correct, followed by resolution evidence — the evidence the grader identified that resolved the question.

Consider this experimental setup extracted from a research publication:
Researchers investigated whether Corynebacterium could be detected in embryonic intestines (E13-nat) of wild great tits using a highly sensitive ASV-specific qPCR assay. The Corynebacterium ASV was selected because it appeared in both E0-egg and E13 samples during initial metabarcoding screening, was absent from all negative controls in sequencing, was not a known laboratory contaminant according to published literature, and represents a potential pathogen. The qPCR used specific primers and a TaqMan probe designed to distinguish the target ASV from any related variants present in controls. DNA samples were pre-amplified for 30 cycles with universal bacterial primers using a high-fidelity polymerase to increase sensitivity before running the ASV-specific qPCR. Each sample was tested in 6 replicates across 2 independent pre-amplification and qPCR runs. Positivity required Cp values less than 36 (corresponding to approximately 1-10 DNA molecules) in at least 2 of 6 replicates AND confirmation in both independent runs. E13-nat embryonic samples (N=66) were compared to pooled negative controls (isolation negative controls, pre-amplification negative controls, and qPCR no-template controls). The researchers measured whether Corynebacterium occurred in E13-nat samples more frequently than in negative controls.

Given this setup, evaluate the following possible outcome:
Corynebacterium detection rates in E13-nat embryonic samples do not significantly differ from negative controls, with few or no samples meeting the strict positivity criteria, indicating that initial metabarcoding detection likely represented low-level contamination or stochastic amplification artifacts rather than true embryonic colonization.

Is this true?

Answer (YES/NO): YES